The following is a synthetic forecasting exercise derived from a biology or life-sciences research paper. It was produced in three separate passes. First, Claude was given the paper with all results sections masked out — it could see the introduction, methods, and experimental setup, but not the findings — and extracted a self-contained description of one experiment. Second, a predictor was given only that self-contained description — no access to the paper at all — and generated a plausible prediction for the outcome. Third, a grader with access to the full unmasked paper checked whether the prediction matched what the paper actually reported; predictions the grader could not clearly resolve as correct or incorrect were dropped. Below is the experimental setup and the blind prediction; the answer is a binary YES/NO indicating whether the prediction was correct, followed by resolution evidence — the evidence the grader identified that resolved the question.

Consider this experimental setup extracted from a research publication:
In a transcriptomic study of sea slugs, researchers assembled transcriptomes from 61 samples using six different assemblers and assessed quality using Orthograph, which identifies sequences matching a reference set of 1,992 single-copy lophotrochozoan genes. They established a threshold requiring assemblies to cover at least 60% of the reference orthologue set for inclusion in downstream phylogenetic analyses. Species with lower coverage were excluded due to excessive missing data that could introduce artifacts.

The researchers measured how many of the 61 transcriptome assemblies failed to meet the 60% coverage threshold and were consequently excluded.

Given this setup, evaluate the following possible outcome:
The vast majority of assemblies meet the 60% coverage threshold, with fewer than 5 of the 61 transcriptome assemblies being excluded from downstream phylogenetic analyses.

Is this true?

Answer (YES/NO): YES